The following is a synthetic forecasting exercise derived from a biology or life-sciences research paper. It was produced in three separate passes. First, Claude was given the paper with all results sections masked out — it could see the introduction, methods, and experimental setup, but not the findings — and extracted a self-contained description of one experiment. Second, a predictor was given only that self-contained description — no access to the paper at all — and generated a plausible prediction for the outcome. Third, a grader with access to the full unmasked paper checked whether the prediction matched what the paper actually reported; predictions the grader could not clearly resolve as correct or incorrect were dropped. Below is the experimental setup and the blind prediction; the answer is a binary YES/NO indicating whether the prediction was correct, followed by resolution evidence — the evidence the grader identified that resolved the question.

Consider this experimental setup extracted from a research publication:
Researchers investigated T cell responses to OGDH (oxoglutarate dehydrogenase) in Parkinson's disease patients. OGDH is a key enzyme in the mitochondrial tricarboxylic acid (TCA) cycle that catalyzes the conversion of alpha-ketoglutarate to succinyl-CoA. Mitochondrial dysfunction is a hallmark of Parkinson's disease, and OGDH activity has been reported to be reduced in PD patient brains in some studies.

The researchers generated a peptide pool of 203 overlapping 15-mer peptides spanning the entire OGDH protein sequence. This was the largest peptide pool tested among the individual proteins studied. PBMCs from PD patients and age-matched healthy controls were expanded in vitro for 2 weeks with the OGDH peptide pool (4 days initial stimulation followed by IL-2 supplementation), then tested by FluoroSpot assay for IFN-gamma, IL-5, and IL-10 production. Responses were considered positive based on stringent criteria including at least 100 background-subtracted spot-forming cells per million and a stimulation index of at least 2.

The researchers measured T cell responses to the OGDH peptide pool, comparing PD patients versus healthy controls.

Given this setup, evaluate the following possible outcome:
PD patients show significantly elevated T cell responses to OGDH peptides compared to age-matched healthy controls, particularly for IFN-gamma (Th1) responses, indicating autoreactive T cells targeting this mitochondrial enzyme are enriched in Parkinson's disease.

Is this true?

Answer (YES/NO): NO